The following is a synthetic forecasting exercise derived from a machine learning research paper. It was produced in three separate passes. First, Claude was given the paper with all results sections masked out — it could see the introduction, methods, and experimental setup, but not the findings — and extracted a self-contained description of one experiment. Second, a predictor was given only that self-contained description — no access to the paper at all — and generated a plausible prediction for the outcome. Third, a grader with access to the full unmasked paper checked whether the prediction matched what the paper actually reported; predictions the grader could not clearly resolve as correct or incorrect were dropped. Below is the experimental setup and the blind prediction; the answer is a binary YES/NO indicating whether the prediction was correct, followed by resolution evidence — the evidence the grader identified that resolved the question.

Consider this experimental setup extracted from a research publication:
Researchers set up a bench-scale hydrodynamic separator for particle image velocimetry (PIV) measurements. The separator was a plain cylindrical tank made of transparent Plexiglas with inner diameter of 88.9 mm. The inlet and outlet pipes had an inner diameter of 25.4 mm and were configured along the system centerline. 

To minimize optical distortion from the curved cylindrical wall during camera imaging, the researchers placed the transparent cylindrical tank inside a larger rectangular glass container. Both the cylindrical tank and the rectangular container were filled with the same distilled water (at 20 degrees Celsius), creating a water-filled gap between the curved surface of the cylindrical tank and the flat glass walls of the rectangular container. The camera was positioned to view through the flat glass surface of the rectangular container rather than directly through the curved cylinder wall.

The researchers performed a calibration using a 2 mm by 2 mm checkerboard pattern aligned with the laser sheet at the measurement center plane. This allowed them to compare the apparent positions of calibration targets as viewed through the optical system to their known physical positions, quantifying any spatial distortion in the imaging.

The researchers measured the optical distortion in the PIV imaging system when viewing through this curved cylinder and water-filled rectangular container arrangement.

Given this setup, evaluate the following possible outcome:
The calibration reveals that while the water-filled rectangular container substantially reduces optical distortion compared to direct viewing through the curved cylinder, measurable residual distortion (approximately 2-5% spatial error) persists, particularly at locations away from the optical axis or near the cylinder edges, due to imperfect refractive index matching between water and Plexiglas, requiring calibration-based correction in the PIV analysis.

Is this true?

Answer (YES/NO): NO